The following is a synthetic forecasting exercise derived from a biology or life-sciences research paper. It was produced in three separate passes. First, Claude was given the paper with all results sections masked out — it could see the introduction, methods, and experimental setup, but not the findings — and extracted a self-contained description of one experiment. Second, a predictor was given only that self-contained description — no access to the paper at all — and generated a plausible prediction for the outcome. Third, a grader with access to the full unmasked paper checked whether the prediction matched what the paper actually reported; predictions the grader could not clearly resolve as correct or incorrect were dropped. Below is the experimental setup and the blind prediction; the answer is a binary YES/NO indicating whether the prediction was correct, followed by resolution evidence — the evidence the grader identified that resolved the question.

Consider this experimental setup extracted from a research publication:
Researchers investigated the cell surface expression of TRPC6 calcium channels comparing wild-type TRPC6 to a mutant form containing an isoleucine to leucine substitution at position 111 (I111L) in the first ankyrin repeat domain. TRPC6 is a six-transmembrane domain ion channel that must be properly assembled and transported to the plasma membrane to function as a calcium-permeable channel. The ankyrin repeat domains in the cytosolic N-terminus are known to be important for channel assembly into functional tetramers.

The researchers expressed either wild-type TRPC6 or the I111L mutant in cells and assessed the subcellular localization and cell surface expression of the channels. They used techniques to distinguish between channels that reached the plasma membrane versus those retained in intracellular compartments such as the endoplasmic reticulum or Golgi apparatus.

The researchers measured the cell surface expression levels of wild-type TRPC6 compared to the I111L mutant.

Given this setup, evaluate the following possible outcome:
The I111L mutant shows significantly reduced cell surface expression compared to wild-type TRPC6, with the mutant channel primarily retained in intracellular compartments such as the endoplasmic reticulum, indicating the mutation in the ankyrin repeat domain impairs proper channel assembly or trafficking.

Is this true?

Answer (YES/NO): YES